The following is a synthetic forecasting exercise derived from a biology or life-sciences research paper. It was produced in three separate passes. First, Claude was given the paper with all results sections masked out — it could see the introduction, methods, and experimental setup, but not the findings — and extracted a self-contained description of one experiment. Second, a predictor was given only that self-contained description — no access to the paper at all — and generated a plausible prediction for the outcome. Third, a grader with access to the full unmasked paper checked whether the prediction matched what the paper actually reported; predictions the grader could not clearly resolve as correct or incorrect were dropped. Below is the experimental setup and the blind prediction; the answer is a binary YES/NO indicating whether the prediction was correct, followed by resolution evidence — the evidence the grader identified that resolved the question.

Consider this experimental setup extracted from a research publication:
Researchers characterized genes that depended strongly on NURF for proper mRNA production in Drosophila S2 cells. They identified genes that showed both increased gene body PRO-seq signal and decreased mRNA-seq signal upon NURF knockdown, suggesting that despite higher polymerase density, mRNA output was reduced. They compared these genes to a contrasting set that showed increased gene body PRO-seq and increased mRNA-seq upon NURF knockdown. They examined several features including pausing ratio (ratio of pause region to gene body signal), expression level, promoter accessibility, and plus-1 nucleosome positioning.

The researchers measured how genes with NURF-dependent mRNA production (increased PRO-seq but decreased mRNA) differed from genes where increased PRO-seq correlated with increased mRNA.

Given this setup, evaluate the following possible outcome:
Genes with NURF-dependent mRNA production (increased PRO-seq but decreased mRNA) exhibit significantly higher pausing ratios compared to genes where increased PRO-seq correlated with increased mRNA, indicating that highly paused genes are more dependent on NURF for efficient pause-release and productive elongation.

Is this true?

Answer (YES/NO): NO